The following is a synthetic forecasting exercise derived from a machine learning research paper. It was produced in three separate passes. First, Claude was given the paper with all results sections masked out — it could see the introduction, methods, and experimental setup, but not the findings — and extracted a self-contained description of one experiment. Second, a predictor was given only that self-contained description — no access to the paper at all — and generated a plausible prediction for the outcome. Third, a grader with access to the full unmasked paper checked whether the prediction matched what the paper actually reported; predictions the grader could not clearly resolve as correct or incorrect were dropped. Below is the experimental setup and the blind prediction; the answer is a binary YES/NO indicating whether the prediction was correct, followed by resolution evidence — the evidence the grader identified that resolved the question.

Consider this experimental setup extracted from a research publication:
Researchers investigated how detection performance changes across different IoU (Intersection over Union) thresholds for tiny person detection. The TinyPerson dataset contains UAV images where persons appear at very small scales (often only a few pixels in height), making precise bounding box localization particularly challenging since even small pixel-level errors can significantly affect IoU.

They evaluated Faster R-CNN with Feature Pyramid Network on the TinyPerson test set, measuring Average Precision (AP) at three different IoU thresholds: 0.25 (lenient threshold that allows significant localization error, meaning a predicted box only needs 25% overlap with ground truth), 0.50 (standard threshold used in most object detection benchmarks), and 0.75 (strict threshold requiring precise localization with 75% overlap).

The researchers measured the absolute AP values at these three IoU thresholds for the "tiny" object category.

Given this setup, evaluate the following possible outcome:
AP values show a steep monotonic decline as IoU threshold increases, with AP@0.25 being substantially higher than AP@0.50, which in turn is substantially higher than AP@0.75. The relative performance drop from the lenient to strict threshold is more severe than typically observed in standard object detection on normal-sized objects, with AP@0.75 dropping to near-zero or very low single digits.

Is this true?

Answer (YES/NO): YES